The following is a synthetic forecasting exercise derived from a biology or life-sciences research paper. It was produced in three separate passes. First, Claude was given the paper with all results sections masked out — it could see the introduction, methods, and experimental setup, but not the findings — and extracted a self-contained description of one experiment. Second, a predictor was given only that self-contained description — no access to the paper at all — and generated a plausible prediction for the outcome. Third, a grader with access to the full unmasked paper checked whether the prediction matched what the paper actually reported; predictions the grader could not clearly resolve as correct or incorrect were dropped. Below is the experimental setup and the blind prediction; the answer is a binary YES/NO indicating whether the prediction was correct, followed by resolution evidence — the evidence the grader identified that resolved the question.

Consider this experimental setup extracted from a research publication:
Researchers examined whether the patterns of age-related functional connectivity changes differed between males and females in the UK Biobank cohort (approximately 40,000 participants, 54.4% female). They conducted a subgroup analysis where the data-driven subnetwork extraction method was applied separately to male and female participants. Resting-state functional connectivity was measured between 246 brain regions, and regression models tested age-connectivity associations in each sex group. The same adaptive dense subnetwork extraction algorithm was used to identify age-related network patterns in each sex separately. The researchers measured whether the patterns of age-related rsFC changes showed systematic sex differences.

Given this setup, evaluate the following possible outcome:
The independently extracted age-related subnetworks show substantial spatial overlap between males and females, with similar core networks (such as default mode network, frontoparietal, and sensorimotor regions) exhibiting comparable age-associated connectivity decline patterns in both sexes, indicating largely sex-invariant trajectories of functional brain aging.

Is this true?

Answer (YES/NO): NO